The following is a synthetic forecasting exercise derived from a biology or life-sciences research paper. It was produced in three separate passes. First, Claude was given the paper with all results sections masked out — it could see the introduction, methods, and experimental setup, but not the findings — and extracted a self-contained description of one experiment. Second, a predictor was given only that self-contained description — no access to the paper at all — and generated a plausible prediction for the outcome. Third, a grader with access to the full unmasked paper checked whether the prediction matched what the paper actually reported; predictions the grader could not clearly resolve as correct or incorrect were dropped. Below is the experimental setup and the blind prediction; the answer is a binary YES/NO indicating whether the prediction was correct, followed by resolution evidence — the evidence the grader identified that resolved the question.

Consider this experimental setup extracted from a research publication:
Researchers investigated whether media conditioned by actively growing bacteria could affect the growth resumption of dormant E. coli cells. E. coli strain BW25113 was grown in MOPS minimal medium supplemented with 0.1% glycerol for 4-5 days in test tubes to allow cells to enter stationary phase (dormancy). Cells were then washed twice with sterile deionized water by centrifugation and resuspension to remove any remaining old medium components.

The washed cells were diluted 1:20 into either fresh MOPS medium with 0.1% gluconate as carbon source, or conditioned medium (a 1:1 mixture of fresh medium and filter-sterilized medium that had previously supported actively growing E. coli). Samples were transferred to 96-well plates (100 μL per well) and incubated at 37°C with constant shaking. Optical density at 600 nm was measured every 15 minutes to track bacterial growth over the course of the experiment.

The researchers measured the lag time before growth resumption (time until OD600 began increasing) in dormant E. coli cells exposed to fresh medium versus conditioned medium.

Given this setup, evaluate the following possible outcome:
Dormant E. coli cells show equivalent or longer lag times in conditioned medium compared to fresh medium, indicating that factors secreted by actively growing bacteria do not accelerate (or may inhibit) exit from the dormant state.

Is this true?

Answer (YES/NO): NO